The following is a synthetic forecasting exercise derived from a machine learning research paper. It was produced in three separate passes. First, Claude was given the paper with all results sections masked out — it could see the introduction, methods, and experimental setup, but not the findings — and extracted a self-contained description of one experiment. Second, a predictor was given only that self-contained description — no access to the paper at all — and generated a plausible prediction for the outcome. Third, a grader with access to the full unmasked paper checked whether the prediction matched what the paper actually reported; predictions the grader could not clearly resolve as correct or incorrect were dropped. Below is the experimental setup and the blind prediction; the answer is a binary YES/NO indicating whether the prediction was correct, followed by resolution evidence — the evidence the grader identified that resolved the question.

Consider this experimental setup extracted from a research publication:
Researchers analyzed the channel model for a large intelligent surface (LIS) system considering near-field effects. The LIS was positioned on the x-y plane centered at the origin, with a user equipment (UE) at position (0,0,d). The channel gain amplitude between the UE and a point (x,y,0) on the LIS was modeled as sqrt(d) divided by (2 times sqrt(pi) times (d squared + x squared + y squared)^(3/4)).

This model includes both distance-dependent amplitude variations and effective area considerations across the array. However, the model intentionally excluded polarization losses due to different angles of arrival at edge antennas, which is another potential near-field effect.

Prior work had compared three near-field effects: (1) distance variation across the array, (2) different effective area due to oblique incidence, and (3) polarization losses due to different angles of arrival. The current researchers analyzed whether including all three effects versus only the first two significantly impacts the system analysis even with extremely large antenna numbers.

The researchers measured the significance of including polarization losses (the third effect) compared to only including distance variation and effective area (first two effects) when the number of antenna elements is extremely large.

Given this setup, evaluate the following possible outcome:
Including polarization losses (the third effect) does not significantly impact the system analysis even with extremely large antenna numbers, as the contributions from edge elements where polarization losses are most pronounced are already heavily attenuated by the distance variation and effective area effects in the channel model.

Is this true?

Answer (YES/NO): YES